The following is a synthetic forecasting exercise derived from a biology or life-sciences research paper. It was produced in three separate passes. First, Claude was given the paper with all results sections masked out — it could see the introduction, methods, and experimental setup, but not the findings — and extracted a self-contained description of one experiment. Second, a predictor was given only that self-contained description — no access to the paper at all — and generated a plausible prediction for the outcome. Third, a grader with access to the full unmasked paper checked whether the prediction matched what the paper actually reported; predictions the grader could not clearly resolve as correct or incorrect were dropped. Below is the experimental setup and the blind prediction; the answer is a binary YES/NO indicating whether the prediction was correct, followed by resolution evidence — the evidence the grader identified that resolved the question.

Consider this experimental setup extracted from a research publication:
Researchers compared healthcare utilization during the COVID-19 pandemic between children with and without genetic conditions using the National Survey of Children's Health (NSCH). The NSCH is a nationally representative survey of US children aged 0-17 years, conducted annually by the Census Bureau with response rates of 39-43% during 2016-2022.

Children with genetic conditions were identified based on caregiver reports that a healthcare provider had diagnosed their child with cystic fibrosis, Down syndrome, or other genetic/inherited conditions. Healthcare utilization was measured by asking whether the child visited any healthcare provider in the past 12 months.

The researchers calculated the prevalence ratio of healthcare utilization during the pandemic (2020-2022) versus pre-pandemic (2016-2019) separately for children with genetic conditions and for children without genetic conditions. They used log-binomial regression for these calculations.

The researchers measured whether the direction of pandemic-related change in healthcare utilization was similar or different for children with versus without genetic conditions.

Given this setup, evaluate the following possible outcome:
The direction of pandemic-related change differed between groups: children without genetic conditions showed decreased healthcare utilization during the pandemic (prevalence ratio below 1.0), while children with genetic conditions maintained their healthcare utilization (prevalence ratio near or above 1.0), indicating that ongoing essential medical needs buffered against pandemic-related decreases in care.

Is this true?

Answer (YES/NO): NO